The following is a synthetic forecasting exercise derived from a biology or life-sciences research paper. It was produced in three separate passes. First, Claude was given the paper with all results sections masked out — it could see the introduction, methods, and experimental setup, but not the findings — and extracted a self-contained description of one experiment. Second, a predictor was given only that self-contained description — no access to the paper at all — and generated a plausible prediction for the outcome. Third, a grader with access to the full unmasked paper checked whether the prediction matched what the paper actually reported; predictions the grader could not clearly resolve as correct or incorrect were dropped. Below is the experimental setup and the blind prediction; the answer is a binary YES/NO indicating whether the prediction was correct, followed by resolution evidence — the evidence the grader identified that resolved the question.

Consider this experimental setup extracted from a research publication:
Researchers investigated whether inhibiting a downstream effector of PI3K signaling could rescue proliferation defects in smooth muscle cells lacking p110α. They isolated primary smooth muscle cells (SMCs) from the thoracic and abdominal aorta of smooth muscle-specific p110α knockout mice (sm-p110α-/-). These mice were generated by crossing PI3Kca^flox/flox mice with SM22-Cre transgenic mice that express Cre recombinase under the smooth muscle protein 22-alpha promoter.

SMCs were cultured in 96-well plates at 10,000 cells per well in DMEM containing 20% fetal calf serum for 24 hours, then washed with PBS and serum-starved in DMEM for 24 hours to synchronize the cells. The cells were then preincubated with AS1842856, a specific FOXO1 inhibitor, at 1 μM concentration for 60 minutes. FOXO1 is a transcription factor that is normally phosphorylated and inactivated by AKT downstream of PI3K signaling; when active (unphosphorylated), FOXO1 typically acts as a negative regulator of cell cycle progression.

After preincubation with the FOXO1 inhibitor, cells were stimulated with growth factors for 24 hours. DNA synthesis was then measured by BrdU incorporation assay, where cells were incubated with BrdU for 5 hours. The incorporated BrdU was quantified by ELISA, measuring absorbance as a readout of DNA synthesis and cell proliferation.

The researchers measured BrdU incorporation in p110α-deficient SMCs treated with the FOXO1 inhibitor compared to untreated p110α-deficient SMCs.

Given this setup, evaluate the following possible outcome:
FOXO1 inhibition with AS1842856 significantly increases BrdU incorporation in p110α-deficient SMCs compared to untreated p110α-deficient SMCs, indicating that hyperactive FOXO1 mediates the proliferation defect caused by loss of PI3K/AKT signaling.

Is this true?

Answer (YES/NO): YES